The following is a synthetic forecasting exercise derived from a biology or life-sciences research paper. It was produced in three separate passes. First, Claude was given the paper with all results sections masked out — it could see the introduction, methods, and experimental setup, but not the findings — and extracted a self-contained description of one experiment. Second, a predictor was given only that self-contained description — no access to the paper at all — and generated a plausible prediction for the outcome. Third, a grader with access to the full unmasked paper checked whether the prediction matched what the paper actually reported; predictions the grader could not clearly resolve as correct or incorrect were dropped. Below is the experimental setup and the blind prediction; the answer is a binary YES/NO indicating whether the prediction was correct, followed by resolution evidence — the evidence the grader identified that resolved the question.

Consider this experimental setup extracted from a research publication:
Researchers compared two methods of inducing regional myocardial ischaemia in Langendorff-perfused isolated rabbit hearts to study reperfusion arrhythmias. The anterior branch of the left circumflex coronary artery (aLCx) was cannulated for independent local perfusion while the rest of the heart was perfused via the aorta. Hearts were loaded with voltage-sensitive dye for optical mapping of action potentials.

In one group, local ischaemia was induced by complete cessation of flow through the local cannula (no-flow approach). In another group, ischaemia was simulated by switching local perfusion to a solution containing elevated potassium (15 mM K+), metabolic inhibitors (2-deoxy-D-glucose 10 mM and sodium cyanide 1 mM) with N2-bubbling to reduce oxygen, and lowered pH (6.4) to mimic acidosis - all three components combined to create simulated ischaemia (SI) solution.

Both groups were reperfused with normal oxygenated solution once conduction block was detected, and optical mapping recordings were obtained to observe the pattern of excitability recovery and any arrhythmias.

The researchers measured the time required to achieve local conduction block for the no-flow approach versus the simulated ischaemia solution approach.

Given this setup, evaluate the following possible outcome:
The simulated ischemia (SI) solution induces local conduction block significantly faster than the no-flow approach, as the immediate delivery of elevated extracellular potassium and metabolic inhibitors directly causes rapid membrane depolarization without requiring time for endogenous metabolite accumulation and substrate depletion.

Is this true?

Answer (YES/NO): YES